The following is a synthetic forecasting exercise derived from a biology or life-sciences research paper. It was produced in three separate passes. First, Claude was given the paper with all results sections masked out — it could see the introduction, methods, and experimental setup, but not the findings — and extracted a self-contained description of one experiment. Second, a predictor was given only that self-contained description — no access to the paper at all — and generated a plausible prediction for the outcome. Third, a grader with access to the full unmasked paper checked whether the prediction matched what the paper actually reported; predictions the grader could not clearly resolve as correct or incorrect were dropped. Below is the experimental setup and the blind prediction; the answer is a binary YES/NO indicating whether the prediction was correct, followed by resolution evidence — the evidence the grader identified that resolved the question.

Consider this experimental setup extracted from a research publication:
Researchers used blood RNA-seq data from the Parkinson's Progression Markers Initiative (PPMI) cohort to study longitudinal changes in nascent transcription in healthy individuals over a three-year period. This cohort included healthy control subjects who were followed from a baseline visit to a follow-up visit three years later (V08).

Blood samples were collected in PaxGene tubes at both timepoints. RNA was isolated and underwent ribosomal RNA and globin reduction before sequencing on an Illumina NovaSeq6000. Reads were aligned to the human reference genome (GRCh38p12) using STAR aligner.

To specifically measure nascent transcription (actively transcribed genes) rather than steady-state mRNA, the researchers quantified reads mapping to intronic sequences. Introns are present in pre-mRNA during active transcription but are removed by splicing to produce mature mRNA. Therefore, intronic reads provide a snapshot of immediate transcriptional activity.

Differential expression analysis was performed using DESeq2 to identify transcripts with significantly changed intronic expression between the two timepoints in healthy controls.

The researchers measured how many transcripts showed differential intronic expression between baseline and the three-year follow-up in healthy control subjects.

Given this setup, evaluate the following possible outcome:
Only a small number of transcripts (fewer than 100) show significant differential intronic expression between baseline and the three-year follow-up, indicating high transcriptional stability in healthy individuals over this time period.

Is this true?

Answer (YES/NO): YES